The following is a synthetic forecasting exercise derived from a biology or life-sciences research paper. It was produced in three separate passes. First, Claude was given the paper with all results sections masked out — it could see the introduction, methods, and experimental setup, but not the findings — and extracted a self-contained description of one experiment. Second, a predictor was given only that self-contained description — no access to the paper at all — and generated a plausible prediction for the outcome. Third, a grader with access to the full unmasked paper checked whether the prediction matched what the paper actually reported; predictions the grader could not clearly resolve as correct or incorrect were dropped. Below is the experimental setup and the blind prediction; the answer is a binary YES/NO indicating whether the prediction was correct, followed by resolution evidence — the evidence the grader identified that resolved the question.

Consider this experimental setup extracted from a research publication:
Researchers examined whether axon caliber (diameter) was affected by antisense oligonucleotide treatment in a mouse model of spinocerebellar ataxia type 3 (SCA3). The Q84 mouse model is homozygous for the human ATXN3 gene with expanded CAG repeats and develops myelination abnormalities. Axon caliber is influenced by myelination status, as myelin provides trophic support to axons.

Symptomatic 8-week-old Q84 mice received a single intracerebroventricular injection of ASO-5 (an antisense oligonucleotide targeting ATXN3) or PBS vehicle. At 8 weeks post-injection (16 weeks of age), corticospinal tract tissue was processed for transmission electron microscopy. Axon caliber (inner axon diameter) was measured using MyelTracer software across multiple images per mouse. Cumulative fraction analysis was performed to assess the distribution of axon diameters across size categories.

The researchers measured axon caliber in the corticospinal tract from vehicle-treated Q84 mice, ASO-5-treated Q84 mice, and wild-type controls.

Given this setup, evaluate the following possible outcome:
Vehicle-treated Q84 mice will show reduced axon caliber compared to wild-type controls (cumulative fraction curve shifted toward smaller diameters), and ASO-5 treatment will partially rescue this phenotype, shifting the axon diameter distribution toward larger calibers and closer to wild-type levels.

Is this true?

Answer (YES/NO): NO